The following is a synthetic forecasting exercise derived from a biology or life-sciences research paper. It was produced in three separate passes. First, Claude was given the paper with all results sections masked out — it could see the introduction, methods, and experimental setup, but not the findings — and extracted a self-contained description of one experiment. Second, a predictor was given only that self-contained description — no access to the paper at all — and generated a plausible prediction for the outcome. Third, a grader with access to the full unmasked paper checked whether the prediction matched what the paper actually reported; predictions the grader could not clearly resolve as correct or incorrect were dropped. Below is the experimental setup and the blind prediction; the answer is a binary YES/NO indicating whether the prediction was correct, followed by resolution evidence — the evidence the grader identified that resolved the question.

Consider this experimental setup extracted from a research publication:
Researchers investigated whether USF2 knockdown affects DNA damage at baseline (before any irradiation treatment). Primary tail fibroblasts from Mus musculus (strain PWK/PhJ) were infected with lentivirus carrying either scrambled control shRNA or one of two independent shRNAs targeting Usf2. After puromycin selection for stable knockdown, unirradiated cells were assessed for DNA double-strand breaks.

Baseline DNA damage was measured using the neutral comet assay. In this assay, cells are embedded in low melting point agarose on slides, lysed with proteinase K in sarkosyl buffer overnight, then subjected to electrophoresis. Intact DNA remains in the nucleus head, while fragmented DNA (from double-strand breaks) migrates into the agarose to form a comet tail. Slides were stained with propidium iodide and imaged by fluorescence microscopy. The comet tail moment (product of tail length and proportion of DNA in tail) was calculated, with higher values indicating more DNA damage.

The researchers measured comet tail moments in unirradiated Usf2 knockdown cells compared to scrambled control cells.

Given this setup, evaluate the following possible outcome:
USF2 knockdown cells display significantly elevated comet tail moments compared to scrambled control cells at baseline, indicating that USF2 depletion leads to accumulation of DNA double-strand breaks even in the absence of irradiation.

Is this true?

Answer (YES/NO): YES